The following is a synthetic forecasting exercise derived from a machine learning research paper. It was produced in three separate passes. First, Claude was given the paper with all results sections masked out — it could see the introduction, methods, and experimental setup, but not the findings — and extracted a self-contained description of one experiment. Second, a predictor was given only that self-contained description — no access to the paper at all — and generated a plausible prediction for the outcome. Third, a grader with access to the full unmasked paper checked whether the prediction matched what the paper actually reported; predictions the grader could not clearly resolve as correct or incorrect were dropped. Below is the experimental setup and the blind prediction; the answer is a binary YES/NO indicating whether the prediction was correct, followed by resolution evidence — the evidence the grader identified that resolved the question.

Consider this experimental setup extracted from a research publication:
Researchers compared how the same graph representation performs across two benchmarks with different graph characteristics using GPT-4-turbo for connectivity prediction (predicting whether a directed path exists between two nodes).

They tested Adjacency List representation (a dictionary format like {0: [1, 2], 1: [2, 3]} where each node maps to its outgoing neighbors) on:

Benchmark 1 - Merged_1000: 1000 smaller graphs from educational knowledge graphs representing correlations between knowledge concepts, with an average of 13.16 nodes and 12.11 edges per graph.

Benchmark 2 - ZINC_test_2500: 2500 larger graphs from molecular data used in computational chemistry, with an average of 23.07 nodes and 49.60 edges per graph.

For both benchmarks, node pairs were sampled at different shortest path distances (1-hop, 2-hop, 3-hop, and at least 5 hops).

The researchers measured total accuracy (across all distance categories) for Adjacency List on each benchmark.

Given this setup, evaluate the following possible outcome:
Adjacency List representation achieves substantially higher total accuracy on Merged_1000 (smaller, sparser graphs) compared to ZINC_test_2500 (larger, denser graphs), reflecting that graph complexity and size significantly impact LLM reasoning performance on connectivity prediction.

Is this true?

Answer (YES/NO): YES